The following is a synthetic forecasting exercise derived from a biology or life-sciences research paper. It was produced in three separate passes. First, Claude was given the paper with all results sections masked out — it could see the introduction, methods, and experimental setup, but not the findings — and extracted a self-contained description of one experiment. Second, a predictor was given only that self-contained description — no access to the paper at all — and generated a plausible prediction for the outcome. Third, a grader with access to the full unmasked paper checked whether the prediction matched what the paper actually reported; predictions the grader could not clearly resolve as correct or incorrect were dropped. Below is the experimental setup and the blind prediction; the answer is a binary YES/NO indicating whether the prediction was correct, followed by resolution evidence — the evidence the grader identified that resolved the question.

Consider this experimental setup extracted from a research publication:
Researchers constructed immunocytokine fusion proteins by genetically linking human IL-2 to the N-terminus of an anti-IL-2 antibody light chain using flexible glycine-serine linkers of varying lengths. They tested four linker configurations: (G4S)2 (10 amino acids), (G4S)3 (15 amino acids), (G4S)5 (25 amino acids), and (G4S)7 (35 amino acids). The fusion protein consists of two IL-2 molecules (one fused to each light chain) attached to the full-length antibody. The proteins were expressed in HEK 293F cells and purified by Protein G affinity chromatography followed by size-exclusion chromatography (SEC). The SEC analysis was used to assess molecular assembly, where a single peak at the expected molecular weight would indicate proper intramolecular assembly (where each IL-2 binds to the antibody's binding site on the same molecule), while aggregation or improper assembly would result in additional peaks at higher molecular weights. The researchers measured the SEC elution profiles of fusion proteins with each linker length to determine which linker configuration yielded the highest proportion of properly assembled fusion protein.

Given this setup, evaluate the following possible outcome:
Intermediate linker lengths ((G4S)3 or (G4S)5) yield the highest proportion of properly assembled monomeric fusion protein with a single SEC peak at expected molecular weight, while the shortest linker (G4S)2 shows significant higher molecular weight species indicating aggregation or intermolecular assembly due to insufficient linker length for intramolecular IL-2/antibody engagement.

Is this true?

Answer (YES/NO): NO